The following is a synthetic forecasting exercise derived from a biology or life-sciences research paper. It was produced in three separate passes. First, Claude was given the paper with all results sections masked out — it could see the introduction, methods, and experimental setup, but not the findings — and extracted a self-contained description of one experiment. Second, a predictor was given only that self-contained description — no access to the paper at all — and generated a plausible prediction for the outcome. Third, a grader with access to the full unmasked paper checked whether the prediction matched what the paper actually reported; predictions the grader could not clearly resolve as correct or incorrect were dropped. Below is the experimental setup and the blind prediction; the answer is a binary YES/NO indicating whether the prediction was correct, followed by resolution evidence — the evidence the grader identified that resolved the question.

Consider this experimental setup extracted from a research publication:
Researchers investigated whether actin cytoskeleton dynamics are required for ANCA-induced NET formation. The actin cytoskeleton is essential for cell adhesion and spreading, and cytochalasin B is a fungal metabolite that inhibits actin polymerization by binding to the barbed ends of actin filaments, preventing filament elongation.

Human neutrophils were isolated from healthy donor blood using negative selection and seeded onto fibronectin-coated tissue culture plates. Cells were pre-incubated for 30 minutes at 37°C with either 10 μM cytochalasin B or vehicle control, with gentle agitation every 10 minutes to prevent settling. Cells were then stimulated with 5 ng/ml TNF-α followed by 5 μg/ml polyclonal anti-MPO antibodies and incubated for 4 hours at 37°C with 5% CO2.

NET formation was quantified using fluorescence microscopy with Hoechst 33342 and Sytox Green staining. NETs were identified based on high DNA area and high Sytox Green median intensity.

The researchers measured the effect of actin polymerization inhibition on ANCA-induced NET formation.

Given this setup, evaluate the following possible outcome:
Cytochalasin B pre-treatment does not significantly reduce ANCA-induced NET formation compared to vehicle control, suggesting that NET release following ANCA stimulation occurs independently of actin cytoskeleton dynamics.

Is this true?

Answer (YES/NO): NO